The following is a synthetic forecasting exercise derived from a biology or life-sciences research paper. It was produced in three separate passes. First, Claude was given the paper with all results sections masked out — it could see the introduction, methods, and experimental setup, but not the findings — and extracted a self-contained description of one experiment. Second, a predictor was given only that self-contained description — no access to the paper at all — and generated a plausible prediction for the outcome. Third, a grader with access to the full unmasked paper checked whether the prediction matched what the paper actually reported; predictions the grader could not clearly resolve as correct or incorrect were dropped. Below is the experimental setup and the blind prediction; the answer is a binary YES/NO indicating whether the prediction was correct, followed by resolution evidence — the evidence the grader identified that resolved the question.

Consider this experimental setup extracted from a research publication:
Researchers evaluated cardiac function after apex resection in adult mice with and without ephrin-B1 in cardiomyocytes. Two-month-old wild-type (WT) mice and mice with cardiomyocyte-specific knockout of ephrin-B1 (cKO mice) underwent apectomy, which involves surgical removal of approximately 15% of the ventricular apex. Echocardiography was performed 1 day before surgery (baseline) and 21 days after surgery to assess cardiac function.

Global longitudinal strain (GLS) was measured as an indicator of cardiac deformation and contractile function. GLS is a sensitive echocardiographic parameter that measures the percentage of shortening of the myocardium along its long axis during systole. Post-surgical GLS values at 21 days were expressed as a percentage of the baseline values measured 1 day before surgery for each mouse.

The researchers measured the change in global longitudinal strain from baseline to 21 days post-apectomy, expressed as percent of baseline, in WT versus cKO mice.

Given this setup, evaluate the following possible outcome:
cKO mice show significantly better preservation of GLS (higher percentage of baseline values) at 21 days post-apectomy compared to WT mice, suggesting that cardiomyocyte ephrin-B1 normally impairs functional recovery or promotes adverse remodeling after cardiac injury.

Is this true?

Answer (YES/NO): YES